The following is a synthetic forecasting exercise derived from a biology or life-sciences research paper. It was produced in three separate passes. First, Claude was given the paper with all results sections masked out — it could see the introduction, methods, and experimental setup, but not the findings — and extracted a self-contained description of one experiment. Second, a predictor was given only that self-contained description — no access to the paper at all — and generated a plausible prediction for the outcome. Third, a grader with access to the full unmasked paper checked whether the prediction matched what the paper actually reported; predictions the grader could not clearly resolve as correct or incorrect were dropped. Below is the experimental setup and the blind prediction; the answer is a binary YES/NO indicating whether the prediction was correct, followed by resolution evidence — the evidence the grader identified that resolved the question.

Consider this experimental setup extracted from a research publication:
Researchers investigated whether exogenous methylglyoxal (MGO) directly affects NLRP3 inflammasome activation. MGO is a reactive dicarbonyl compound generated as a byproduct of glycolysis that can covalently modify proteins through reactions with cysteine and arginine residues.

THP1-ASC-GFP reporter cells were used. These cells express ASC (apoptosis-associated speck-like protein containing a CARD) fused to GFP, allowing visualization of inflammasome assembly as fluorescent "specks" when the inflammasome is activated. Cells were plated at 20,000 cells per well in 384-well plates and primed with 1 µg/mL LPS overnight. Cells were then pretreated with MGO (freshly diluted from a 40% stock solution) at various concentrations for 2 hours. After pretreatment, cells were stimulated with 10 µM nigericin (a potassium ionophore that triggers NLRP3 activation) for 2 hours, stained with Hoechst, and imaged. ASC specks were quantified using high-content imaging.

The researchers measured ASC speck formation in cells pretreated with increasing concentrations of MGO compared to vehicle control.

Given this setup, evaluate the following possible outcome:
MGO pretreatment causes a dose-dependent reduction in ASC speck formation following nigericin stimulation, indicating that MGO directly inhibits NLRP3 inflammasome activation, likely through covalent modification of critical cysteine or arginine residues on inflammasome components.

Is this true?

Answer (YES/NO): YES